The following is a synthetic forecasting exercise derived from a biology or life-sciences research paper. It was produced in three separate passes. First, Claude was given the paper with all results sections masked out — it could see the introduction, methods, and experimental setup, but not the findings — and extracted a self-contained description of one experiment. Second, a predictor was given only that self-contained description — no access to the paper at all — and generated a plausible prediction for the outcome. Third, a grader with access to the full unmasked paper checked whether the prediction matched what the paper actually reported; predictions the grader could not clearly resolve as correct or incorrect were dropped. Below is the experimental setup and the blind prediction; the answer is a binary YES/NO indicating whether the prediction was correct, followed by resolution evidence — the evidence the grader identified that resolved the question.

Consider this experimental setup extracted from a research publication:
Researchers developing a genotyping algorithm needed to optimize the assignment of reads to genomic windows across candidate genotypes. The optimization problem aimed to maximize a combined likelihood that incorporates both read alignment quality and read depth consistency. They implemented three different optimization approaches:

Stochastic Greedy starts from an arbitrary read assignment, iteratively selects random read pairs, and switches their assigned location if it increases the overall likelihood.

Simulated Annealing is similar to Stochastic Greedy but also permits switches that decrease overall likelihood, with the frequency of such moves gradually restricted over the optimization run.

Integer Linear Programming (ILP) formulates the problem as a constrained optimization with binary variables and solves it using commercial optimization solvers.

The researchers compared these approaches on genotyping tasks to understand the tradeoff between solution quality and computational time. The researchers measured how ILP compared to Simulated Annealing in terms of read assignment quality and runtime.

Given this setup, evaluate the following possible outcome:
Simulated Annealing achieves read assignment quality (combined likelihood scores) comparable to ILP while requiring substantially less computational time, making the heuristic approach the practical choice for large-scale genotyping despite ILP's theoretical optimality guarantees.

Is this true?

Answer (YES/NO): NO